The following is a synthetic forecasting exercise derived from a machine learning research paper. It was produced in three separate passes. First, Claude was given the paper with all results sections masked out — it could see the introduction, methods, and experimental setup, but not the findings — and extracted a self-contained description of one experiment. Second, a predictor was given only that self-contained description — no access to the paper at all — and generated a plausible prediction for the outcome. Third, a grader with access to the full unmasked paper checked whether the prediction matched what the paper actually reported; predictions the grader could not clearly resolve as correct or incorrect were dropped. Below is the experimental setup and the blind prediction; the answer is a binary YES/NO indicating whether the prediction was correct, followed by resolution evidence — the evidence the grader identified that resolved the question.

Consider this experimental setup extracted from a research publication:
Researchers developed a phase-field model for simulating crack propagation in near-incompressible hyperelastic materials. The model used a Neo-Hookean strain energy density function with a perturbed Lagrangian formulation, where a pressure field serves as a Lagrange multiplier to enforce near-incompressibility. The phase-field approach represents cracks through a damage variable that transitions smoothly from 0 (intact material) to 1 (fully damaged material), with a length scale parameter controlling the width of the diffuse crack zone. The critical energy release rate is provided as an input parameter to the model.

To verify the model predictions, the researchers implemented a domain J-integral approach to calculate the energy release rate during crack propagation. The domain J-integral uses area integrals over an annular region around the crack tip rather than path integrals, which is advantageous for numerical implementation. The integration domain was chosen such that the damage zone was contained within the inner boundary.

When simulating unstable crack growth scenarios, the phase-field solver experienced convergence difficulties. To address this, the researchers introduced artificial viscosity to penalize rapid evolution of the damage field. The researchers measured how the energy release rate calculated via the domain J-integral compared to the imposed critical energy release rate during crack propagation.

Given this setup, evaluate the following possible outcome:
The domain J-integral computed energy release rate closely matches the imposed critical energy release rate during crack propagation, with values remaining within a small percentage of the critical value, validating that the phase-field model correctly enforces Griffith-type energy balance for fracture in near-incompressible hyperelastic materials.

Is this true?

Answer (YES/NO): NO